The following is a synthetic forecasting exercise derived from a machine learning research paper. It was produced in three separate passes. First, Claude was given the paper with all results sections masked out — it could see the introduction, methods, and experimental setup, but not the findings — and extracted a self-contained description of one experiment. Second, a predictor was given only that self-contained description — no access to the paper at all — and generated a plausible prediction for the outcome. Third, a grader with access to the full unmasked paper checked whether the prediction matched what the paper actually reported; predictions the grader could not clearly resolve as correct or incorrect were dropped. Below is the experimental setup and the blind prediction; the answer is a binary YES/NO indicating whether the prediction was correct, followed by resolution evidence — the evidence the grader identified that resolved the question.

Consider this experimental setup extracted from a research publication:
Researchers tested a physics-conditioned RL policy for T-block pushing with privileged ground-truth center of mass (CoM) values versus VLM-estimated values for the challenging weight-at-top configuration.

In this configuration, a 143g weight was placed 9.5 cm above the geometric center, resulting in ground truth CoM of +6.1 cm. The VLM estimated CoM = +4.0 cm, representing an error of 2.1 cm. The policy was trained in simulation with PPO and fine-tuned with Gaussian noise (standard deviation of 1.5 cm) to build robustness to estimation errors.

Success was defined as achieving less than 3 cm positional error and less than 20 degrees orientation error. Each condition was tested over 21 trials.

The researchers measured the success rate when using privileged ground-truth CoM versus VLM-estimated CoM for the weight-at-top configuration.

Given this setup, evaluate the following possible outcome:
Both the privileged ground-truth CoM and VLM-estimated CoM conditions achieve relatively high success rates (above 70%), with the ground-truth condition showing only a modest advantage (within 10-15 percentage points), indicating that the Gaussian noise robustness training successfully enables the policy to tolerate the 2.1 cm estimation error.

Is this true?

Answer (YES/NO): NO